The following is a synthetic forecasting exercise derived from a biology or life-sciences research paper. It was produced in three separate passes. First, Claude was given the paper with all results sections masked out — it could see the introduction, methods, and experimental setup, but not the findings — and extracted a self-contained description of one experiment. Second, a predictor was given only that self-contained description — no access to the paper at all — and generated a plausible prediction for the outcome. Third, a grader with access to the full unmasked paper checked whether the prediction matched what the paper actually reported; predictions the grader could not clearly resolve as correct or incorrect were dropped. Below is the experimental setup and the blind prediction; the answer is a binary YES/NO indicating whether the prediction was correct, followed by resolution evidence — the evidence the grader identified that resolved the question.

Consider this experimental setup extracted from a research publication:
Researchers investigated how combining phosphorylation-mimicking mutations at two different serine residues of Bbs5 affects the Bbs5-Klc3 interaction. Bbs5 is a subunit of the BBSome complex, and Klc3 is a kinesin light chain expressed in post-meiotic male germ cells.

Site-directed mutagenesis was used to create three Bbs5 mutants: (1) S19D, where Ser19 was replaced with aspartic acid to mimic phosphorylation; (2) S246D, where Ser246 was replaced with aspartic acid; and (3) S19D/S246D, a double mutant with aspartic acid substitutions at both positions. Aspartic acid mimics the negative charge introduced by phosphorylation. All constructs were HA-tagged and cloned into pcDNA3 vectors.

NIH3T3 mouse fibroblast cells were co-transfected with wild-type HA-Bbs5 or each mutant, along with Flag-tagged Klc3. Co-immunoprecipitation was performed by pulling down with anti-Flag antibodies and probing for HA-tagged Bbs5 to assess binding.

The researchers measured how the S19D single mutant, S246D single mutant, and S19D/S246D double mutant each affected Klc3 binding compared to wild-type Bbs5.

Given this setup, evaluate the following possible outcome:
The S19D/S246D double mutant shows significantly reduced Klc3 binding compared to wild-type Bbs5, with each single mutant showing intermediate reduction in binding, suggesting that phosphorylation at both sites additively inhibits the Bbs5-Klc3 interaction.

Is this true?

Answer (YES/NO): NO